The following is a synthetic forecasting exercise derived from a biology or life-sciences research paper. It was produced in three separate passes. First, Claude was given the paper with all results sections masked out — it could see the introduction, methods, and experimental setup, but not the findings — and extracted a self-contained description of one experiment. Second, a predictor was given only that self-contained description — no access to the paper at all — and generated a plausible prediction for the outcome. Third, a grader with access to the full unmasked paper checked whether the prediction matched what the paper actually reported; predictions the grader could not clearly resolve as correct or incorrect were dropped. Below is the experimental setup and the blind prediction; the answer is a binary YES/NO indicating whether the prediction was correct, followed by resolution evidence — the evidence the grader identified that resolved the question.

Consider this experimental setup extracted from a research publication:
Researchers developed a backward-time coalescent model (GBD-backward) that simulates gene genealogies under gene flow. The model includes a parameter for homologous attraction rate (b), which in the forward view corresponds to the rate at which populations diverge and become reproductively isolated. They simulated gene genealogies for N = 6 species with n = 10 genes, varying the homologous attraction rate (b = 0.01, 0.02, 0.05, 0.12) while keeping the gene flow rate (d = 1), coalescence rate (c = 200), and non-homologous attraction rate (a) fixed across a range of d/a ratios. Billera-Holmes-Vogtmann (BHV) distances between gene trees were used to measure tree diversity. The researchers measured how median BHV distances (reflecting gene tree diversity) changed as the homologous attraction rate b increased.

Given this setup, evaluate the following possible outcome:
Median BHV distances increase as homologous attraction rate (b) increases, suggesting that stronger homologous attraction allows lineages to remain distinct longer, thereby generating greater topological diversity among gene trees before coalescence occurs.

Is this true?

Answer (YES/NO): NO